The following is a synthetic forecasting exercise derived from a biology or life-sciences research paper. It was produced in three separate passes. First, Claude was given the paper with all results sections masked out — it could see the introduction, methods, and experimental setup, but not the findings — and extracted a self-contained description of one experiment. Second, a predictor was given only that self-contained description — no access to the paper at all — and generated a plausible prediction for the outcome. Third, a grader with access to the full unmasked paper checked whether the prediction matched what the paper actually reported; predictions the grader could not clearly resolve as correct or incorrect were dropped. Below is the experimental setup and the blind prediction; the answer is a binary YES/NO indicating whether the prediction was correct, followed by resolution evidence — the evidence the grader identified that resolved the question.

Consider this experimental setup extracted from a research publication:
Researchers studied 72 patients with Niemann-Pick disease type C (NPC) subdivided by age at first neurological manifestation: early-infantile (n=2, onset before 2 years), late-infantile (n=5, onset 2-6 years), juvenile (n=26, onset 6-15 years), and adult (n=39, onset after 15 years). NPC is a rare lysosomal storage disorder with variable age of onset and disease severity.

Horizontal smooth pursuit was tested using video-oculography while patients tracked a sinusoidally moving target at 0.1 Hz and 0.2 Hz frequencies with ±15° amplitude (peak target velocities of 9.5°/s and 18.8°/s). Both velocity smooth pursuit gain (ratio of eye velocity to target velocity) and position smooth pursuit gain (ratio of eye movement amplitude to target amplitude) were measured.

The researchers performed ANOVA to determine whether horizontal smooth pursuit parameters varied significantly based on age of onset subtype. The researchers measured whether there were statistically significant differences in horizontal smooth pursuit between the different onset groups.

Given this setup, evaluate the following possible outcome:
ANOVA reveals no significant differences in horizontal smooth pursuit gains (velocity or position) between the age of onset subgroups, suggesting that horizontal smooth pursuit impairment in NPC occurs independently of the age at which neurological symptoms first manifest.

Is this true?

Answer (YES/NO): NO